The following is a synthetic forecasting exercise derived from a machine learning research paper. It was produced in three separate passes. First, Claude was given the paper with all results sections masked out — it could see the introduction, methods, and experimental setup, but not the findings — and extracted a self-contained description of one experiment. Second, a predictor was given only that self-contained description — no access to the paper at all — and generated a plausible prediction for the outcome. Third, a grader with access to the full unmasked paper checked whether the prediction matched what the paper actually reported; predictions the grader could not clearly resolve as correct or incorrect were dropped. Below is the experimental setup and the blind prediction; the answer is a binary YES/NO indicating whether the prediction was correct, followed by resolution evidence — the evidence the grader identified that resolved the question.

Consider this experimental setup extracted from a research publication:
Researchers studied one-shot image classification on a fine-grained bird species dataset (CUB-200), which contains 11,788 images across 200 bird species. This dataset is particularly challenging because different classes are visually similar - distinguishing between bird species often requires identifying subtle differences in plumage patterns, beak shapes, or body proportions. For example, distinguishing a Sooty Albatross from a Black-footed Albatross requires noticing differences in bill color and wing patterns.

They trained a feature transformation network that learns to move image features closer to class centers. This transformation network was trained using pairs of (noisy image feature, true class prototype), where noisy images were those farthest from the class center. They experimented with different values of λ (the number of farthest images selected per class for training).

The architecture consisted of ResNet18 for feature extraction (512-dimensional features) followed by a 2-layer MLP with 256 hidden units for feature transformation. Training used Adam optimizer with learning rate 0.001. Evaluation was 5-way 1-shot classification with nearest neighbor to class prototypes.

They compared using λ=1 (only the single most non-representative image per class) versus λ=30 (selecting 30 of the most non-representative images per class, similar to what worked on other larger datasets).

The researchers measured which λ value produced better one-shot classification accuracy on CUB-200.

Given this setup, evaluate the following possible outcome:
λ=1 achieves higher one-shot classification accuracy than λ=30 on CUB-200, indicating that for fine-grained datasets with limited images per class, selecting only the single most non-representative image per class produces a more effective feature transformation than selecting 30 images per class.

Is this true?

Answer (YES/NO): YES